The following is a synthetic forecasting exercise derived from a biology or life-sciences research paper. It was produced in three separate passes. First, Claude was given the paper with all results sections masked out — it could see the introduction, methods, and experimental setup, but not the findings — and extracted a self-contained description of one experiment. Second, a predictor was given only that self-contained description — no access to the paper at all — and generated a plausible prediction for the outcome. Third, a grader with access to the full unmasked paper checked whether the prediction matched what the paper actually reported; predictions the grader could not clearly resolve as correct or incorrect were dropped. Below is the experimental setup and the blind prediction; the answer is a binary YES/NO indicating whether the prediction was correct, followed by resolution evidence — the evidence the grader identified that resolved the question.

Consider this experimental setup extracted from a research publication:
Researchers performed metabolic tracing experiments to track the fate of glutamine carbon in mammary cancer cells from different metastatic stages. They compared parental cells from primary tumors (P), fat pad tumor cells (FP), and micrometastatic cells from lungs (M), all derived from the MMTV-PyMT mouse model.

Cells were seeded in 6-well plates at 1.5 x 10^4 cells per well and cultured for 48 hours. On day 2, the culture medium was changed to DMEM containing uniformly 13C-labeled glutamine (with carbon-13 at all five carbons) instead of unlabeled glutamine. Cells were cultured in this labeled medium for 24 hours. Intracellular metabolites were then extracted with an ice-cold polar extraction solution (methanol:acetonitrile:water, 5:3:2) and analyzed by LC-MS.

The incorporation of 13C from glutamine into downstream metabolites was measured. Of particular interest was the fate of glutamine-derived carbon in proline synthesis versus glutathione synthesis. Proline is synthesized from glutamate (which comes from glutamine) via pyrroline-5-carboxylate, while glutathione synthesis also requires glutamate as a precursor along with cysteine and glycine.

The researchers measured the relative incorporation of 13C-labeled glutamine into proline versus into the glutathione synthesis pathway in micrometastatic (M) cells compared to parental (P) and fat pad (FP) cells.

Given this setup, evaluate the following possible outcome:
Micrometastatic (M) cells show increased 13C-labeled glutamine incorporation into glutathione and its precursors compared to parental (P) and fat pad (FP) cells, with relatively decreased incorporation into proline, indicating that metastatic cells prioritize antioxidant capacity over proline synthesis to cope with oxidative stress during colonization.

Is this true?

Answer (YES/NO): NO